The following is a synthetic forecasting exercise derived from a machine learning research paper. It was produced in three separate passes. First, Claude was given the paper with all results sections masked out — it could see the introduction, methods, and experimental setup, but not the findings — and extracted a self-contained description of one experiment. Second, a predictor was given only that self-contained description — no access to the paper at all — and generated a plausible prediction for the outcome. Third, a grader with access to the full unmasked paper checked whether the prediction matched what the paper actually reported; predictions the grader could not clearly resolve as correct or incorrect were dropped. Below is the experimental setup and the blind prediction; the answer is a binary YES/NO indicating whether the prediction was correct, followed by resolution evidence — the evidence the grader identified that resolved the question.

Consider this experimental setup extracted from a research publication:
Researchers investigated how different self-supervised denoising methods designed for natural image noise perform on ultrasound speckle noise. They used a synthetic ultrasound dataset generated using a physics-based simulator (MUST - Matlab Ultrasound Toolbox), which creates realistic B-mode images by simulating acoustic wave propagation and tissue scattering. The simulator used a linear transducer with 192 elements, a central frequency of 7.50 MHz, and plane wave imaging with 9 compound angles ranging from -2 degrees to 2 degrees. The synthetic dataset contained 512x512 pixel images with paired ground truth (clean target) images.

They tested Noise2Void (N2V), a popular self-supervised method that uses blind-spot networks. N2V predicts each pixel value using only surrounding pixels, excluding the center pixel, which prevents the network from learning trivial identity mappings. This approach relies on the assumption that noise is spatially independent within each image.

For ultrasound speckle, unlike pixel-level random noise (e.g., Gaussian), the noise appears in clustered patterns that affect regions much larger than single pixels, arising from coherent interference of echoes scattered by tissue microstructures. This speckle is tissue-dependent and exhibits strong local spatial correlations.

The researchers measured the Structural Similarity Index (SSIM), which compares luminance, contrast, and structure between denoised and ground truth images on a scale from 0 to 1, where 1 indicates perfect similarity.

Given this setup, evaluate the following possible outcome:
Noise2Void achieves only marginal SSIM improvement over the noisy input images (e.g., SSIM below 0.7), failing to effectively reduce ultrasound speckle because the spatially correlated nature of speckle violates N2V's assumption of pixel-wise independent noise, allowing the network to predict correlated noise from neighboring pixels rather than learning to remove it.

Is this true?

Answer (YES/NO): YES